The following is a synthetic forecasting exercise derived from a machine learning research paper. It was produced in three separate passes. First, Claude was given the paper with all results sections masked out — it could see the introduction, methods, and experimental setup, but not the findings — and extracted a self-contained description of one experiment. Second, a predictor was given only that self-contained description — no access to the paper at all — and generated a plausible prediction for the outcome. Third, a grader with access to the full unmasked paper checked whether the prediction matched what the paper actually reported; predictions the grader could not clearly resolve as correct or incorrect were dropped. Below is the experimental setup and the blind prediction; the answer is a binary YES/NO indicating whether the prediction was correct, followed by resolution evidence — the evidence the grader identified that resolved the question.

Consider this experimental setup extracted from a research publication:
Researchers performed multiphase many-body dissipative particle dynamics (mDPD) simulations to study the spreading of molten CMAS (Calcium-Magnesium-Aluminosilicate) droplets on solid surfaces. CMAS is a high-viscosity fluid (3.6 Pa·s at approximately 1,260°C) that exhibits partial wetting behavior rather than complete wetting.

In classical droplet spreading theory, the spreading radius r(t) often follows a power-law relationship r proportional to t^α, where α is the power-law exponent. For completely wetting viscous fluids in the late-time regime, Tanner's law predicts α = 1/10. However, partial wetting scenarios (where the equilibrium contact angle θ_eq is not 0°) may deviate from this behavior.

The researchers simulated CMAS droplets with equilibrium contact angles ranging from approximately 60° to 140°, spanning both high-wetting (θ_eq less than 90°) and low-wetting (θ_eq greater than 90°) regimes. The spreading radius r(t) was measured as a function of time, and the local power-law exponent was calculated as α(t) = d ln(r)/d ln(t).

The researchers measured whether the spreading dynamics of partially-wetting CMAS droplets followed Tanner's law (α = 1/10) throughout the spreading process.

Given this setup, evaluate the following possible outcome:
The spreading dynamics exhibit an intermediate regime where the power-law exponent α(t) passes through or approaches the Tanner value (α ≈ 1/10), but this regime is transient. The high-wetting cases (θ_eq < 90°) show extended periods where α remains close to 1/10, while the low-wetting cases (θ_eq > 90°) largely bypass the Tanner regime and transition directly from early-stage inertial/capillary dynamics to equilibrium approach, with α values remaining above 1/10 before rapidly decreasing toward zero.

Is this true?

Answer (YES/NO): NO